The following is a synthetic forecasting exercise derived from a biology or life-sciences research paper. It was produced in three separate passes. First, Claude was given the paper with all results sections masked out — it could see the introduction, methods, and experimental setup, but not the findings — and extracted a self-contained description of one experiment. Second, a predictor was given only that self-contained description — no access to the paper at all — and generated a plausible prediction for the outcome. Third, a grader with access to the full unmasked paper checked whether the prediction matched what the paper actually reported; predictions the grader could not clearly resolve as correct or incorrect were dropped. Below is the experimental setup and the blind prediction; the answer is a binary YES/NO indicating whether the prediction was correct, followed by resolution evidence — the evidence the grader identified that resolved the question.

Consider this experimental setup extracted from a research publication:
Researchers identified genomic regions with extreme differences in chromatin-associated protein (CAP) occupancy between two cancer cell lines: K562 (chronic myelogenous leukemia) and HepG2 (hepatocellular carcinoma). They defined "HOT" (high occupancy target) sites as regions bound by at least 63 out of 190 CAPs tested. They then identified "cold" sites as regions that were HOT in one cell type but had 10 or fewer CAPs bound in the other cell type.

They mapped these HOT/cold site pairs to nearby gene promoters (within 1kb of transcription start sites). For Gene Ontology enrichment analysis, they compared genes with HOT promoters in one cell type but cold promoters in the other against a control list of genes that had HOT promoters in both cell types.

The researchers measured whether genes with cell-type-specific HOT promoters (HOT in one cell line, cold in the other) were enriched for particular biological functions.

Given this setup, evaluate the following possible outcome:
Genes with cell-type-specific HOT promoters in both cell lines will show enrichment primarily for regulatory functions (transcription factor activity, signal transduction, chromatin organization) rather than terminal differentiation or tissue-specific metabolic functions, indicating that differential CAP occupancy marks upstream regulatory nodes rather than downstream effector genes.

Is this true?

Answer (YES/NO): NO